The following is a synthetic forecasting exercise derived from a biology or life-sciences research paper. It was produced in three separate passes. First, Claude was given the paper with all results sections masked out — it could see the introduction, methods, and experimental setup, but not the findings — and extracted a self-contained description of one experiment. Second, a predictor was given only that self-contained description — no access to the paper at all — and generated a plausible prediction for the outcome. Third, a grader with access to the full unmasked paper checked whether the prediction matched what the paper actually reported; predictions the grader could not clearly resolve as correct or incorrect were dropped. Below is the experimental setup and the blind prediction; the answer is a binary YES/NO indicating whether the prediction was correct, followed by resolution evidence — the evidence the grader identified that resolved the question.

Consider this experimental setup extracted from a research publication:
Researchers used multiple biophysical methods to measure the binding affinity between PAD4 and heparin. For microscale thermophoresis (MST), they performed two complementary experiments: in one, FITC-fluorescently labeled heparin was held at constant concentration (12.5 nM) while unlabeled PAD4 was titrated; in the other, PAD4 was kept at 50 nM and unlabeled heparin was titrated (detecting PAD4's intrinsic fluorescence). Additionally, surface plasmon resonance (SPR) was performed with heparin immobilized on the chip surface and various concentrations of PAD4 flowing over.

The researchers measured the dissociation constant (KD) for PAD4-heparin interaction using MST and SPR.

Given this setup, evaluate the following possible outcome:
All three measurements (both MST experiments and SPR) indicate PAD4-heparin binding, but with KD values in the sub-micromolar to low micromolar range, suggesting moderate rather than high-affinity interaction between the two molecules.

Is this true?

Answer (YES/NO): NO